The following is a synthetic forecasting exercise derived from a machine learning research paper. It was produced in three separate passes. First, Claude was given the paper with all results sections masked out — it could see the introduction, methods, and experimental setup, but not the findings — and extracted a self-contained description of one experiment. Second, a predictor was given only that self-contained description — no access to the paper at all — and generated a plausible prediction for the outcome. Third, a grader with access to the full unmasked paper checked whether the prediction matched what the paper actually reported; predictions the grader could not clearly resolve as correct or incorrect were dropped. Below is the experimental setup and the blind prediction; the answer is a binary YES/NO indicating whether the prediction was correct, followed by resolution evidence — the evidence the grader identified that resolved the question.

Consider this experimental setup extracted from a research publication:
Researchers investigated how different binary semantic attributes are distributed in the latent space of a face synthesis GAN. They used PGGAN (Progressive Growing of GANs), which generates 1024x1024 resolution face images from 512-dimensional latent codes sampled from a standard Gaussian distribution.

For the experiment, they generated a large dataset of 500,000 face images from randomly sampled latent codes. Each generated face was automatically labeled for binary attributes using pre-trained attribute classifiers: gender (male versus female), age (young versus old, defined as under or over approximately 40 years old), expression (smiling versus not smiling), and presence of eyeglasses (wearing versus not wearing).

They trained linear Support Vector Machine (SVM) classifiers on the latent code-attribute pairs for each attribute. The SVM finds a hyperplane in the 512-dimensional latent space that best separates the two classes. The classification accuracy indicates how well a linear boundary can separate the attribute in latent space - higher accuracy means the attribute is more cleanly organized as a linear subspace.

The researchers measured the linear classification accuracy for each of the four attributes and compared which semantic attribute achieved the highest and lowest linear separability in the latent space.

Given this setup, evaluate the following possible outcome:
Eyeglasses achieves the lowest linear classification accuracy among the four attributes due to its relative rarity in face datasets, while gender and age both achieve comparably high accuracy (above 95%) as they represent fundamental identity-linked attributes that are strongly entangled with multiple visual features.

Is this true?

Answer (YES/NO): NO